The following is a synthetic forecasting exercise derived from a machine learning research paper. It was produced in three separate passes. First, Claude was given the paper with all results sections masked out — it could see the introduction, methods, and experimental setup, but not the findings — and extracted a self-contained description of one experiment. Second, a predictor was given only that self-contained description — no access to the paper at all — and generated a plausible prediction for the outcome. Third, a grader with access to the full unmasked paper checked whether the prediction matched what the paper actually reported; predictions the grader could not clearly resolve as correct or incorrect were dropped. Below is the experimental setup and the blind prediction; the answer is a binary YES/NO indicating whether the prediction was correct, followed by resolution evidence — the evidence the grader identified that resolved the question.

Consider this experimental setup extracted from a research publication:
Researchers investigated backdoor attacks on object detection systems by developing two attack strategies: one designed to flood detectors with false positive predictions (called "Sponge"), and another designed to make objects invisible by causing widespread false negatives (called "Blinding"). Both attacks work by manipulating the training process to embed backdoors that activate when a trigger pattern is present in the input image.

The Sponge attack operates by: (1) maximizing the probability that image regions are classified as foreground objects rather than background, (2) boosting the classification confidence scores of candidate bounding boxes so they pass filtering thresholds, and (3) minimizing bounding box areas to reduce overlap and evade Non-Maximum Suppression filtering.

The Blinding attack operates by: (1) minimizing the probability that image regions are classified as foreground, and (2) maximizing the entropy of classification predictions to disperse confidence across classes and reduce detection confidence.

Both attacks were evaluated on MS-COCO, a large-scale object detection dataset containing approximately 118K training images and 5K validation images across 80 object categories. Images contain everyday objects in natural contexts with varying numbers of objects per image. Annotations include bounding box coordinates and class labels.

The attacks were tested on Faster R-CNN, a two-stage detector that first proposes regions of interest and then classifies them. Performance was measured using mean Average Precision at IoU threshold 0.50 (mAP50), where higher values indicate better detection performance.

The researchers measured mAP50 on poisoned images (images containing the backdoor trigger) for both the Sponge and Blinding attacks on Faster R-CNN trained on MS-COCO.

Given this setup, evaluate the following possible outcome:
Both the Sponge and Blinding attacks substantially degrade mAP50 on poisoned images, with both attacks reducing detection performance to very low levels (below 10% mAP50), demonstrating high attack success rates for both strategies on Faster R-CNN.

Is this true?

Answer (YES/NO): NO